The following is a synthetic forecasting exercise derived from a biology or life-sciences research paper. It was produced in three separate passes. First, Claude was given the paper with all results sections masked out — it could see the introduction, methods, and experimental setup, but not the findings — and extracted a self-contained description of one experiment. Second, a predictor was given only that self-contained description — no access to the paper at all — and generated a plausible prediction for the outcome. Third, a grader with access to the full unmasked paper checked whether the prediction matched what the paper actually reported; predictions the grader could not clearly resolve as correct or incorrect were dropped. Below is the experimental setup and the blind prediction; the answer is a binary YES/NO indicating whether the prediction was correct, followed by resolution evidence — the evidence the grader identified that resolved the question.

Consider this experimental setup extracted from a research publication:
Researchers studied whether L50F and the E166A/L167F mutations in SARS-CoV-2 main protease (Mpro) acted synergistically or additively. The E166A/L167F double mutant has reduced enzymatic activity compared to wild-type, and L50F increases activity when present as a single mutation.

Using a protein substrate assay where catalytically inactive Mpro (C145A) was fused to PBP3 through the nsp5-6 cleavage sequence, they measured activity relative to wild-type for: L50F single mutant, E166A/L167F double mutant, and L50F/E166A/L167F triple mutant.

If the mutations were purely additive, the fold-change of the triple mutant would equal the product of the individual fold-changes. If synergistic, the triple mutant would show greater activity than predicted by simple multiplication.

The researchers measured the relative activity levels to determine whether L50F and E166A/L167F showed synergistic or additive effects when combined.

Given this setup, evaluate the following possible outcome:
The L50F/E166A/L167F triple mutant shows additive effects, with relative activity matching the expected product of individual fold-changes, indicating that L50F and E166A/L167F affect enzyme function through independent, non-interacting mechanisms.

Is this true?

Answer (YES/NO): NO